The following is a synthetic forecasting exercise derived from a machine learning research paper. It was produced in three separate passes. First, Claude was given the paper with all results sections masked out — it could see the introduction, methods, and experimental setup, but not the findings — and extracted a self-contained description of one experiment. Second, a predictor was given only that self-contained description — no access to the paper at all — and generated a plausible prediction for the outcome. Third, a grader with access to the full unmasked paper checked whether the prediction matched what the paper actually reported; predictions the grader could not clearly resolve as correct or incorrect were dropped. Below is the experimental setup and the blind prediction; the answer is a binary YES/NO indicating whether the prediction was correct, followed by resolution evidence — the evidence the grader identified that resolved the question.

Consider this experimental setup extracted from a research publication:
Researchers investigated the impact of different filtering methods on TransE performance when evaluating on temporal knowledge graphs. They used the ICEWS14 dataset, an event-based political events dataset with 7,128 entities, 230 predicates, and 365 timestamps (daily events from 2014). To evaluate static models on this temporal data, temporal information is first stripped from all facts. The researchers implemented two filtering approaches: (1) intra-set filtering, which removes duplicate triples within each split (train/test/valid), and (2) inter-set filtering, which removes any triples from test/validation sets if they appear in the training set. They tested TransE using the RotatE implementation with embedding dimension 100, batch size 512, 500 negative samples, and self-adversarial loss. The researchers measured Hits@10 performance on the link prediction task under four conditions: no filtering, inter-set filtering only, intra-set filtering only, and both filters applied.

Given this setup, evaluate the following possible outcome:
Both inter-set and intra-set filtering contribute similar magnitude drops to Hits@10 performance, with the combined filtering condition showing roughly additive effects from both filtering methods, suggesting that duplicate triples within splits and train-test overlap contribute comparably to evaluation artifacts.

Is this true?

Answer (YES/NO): NO